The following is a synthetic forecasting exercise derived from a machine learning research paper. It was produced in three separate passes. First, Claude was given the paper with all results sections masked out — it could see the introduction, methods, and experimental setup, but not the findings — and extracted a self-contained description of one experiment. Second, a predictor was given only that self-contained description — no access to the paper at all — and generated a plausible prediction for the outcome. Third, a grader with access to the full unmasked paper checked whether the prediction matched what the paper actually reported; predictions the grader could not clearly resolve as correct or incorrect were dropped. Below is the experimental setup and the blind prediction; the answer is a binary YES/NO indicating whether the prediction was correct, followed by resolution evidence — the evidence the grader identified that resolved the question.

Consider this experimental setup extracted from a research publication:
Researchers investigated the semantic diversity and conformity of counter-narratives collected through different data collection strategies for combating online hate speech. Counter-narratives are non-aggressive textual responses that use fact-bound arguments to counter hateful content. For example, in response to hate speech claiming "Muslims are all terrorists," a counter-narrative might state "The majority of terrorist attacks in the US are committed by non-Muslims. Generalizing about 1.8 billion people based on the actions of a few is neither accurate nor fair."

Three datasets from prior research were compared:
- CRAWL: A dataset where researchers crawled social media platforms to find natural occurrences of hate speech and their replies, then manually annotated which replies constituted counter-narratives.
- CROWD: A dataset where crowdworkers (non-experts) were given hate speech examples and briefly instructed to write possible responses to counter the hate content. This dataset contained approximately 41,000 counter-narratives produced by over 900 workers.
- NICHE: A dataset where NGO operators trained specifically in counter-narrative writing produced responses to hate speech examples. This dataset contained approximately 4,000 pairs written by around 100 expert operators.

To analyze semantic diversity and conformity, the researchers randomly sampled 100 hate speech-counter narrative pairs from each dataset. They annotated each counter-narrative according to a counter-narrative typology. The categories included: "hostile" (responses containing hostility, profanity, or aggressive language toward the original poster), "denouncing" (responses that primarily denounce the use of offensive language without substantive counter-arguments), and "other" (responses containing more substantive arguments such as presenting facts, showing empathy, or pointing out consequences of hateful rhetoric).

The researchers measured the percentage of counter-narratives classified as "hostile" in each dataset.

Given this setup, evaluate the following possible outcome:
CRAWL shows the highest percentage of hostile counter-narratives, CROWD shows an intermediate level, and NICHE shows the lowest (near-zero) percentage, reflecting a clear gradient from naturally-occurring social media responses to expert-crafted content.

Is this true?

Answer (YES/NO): NO